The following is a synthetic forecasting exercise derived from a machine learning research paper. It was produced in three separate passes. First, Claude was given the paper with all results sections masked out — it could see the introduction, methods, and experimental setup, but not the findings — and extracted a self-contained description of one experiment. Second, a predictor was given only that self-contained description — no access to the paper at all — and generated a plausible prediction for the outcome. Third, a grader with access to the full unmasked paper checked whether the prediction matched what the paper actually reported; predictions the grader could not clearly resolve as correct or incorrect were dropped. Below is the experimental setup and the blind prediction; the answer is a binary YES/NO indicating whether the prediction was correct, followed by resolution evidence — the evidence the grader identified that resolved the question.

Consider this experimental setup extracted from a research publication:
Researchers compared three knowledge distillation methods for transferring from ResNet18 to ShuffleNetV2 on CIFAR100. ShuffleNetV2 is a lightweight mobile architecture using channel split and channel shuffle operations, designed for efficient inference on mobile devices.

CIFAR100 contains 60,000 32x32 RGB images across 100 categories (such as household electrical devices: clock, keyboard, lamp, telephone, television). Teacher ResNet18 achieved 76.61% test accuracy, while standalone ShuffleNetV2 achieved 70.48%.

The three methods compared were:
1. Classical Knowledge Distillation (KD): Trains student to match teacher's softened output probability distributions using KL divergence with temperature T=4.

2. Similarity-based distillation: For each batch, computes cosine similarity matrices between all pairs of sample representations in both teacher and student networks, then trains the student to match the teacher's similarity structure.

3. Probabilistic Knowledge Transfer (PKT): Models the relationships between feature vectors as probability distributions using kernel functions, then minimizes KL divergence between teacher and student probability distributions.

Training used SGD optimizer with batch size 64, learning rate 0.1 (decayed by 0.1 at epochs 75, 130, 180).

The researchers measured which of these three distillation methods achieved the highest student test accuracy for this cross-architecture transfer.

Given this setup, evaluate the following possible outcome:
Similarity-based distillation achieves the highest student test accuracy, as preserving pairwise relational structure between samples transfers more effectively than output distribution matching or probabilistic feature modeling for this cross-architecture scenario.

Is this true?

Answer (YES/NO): NO